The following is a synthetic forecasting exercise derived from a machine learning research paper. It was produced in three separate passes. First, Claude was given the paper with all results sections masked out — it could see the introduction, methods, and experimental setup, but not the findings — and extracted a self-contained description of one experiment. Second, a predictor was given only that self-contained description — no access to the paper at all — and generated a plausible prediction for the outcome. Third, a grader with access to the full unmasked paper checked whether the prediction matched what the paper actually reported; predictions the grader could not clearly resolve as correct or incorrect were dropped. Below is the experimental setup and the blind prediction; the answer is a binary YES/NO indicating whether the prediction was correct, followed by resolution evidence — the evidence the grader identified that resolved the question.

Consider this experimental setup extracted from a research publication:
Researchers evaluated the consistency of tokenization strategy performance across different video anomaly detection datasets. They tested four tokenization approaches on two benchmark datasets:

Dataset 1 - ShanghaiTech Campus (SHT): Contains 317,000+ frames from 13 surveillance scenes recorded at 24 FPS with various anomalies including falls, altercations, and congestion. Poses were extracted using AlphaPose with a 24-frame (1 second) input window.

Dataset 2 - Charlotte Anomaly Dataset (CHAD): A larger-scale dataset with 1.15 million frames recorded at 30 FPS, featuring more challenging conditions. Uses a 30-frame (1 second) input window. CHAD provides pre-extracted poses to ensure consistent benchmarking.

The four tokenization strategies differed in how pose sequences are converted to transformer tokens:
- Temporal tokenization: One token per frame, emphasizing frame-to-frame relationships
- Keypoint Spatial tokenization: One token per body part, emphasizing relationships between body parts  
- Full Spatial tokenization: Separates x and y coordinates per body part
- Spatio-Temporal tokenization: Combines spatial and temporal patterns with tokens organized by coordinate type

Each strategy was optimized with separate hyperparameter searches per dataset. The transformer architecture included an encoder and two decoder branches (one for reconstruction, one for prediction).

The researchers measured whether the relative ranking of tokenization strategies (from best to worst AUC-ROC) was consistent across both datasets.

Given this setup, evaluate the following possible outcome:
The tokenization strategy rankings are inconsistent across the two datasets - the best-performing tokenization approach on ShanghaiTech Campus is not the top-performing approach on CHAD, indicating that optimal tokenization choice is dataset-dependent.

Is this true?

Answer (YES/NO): NO